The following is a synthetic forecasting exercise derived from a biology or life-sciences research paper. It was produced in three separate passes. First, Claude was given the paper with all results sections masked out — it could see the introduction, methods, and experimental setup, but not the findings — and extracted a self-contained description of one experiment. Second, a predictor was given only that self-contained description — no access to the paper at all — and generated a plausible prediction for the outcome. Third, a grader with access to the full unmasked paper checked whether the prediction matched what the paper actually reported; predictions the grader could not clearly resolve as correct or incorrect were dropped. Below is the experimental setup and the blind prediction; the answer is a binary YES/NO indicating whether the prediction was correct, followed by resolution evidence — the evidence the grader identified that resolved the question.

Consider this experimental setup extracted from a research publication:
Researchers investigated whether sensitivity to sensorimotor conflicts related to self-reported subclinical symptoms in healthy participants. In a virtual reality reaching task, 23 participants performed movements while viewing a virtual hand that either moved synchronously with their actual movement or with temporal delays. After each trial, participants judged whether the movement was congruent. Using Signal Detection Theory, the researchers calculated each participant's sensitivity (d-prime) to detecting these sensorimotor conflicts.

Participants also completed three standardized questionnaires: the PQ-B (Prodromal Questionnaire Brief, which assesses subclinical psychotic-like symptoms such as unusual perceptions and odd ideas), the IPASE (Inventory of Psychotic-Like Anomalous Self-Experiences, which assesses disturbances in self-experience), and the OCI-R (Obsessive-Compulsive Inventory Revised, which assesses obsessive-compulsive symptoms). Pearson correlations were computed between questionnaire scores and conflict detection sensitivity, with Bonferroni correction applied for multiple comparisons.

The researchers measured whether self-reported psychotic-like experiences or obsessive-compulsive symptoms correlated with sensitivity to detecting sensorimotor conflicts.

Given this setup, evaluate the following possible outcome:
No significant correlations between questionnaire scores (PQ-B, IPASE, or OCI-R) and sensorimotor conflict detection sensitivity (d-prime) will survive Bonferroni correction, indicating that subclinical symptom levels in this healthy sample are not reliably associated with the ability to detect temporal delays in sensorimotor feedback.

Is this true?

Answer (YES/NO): YES